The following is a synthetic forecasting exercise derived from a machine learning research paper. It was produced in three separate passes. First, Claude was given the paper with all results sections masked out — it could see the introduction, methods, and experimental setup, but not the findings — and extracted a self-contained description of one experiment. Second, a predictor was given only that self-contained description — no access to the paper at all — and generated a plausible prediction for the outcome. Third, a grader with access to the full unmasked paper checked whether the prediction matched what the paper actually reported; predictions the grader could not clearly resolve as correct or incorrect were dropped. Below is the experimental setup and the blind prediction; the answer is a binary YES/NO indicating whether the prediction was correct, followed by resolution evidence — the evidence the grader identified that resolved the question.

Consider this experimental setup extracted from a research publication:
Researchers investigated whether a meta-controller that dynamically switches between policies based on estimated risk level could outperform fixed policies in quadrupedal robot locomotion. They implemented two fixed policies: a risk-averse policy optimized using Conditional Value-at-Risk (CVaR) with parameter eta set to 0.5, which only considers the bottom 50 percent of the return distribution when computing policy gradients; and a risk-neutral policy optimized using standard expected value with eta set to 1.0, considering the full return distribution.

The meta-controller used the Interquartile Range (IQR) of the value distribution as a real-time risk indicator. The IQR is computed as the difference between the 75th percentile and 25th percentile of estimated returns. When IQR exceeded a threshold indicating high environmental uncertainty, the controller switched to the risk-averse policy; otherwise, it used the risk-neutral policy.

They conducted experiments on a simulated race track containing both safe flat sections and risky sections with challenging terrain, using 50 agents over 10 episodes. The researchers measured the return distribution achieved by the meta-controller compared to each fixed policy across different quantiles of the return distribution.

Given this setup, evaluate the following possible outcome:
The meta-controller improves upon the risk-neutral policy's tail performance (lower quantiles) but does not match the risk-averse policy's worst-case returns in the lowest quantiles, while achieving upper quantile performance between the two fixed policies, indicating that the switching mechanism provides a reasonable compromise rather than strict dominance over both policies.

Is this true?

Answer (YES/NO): NO